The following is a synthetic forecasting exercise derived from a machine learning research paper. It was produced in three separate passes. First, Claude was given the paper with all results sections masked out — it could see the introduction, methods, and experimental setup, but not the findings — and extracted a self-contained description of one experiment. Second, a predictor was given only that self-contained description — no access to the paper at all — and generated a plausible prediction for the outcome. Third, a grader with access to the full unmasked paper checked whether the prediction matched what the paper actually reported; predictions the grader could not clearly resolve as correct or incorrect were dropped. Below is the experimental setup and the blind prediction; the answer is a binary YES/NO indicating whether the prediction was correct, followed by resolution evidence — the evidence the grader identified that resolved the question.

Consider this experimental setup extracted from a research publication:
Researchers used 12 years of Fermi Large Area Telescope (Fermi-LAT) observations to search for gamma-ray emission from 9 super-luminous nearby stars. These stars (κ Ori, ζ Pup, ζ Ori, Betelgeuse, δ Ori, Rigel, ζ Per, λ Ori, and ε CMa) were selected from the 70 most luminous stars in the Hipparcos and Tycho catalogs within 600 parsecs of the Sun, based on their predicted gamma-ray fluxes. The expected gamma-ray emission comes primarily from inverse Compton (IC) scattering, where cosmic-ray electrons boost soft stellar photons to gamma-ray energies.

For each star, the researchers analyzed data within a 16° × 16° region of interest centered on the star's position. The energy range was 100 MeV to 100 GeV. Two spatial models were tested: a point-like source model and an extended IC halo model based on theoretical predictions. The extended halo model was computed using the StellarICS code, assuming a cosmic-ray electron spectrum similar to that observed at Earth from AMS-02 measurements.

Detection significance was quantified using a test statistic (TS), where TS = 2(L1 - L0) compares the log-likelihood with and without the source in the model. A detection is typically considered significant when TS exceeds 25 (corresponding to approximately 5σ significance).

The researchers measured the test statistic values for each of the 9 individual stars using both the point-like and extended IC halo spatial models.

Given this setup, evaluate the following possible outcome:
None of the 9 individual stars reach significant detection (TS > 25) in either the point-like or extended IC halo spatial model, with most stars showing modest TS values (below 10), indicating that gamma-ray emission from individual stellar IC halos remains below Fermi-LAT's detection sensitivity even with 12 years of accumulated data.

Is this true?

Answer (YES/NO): YES